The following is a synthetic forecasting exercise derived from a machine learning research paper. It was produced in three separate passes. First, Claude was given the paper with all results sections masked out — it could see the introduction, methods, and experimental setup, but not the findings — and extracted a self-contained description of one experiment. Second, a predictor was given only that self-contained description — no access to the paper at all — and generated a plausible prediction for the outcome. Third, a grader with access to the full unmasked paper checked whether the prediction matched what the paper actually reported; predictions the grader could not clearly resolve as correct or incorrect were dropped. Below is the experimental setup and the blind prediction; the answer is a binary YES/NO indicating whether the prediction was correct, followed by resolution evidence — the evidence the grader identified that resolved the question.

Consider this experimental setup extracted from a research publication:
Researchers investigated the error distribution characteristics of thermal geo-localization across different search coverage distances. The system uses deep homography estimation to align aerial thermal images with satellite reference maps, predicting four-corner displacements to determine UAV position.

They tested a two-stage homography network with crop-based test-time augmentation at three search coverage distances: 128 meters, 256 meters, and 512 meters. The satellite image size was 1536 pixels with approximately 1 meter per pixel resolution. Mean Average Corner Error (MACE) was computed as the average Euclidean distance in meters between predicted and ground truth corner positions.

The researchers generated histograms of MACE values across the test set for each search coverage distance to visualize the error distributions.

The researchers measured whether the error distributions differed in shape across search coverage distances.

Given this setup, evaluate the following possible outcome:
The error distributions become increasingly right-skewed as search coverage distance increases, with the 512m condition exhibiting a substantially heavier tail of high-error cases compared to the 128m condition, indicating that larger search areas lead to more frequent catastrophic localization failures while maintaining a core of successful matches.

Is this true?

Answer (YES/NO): YES